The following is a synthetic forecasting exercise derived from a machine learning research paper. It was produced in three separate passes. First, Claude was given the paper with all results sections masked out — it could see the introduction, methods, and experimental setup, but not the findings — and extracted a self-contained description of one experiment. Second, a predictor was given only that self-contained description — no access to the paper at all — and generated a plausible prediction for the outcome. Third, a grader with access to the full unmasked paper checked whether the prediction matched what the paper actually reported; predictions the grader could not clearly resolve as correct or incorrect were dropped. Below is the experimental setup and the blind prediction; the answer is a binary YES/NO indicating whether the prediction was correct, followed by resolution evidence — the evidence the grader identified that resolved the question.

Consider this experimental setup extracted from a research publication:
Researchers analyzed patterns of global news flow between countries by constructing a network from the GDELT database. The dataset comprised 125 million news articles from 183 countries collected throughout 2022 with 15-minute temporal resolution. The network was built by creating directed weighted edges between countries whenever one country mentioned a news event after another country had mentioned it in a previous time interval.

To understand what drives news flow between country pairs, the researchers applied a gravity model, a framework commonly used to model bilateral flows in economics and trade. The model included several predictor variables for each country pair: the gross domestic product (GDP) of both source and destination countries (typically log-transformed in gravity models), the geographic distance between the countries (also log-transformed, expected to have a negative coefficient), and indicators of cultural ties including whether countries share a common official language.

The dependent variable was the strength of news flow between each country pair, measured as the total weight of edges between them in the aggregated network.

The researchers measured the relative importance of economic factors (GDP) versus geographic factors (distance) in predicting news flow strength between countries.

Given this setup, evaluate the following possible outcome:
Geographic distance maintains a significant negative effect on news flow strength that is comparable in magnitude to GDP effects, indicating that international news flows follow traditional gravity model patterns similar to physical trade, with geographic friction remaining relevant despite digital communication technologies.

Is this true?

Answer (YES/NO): NO